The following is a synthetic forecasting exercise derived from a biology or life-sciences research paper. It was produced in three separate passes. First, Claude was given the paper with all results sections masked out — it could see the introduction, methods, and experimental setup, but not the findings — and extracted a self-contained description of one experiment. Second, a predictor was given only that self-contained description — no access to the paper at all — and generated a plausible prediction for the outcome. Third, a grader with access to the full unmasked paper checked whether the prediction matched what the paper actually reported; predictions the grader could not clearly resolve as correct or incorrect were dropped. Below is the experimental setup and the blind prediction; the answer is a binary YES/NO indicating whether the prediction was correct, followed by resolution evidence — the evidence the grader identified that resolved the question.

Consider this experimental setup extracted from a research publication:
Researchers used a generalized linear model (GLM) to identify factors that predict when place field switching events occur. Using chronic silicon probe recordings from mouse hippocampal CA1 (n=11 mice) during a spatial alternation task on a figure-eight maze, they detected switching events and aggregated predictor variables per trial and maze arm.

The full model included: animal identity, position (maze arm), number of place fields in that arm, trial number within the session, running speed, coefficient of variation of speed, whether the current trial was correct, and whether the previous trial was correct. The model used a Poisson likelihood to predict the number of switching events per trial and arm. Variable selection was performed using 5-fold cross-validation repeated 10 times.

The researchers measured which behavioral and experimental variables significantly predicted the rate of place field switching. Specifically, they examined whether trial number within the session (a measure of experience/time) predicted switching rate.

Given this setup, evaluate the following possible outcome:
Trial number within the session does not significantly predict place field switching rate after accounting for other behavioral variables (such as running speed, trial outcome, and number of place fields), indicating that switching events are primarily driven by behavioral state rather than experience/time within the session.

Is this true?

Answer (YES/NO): NO